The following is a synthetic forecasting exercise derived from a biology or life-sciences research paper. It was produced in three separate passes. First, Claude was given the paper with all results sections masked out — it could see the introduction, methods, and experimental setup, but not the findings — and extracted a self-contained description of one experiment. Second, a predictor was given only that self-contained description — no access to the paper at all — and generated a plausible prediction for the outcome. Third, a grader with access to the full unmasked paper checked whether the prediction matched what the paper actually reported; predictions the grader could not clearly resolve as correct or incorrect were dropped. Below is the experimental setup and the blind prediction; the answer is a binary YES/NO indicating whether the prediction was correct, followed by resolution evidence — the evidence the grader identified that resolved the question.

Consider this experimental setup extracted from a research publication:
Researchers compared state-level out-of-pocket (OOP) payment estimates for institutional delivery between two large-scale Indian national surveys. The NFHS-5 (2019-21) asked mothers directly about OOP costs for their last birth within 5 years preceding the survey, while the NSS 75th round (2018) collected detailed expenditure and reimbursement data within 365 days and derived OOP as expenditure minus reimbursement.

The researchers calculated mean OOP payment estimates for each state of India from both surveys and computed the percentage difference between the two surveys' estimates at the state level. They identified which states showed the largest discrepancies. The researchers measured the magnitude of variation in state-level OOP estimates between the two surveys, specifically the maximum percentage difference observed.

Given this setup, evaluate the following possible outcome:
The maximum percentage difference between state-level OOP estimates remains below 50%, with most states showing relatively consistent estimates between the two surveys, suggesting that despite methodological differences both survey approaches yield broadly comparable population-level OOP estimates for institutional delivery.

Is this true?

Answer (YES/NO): NO